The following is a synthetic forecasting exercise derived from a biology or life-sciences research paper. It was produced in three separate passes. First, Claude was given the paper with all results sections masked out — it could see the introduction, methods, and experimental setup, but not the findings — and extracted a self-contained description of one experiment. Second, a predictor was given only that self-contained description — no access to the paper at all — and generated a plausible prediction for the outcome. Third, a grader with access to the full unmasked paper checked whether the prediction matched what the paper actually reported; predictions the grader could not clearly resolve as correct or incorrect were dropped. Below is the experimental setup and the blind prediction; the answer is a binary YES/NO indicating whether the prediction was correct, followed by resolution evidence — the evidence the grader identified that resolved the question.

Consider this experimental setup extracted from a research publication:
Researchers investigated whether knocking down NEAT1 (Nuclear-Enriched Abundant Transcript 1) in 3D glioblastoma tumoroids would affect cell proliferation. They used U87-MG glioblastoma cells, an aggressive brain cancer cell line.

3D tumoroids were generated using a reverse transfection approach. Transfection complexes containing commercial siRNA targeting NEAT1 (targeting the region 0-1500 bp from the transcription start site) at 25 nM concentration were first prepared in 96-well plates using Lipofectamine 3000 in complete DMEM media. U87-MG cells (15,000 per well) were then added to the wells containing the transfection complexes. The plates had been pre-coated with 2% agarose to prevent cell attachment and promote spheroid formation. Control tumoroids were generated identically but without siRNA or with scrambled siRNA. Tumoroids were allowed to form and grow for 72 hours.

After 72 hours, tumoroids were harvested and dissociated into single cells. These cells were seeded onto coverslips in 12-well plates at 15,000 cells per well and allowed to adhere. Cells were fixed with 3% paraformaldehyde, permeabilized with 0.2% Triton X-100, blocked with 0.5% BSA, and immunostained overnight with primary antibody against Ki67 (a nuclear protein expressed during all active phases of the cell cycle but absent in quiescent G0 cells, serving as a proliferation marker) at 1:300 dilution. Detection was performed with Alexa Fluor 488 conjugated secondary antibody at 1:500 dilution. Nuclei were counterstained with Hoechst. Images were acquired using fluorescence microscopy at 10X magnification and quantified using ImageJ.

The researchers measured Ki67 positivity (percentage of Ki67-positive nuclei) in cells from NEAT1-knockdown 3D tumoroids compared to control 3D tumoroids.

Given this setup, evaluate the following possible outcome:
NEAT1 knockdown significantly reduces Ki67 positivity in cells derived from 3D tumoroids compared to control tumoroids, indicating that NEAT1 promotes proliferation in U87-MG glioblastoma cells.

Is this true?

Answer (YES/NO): YES